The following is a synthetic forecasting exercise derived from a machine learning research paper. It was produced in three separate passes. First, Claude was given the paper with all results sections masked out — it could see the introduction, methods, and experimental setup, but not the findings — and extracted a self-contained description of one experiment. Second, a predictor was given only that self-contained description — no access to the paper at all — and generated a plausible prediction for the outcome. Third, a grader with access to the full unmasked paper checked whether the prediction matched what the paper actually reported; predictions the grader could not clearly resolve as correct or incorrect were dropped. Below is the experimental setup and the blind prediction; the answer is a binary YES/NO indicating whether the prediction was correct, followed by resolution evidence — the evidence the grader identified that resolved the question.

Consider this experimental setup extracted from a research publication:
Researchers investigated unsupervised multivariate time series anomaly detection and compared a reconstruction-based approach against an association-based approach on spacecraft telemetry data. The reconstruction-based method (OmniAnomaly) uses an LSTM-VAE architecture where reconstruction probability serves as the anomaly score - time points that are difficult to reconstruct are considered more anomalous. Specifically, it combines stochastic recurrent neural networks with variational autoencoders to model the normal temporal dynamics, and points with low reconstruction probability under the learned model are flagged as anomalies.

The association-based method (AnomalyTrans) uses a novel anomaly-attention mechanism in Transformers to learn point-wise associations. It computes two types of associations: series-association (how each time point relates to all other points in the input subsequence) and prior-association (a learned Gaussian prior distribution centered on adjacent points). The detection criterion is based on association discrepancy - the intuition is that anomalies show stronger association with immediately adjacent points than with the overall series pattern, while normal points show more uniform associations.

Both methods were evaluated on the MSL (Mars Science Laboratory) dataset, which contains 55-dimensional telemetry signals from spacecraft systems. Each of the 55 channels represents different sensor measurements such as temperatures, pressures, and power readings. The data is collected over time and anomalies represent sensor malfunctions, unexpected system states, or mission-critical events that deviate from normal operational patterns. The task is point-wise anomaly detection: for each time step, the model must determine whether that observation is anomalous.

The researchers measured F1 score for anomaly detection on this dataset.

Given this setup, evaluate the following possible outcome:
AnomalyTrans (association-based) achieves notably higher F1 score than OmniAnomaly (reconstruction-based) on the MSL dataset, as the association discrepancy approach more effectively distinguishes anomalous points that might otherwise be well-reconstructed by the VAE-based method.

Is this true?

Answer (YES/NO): YES